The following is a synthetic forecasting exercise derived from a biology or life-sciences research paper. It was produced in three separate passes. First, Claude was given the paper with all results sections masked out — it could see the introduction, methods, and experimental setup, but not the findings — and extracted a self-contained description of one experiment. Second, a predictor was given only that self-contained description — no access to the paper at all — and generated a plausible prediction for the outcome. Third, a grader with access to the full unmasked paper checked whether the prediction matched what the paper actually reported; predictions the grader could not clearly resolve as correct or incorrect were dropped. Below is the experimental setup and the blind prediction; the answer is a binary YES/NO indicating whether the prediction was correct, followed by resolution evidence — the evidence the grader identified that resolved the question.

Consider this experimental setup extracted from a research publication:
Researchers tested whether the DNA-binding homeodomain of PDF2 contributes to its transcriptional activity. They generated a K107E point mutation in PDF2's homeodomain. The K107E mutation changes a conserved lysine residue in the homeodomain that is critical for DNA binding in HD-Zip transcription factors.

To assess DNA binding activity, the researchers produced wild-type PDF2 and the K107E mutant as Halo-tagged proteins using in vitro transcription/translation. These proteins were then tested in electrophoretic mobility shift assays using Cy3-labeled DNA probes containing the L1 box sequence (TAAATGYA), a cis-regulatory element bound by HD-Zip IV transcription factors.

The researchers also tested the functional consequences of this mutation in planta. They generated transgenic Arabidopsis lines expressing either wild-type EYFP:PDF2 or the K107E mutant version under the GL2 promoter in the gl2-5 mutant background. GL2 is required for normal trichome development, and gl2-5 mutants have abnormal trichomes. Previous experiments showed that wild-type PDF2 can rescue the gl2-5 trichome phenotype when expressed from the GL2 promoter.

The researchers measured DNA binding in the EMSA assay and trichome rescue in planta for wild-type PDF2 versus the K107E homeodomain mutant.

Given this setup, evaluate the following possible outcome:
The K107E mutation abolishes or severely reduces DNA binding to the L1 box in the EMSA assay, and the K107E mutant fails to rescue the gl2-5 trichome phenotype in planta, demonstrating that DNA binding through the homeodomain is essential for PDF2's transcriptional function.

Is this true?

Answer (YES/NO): YES